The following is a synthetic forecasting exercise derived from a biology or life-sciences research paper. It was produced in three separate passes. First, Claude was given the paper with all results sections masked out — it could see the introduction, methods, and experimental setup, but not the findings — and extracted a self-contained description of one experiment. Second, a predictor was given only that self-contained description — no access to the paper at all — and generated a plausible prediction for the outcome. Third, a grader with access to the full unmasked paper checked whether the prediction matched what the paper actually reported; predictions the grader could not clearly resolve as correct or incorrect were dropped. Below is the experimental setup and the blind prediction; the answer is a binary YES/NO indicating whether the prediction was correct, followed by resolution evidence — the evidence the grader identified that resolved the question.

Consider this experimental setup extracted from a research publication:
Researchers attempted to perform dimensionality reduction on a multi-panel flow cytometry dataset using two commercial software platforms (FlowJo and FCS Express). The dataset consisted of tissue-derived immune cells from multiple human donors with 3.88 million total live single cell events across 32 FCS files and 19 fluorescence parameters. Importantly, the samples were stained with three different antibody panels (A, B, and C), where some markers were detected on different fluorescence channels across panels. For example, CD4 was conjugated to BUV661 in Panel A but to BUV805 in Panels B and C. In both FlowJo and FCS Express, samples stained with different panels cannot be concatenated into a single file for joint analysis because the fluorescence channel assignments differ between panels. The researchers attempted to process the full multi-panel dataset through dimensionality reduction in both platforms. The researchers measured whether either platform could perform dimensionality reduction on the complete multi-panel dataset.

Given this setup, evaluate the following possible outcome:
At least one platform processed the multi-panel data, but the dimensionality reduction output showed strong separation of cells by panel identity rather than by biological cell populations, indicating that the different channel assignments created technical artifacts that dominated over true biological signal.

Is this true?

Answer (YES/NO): NO